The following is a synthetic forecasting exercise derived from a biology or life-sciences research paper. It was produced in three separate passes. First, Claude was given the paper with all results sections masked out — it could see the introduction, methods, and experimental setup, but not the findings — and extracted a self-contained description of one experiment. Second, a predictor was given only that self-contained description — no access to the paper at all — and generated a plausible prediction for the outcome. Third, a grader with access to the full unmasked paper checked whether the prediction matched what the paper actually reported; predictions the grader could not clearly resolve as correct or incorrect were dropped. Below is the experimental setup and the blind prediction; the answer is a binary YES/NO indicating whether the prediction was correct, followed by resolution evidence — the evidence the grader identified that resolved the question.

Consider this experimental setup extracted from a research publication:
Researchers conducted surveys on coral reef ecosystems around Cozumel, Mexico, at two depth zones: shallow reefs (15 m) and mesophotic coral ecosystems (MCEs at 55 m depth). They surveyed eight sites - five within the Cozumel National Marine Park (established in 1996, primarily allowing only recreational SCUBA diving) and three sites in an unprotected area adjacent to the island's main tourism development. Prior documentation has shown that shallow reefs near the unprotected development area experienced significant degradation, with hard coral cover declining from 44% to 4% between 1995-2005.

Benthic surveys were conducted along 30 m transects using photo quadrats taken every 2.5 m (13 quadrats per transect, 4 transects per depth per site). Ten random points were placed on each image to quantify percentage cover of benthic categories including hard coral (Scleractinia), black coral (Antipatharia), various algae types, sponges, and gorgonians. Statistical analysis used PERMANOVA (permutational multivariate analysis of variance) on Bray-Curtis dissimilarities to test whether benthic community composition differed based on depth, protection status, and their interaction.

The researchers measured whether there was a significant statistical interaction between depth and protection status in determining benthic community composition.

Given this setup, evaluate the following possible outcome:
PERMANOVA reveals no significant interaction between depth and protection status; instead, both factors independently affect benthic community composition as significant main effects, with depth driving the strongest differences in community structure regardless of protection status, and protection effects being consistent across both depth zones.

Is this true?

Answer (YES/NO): NO